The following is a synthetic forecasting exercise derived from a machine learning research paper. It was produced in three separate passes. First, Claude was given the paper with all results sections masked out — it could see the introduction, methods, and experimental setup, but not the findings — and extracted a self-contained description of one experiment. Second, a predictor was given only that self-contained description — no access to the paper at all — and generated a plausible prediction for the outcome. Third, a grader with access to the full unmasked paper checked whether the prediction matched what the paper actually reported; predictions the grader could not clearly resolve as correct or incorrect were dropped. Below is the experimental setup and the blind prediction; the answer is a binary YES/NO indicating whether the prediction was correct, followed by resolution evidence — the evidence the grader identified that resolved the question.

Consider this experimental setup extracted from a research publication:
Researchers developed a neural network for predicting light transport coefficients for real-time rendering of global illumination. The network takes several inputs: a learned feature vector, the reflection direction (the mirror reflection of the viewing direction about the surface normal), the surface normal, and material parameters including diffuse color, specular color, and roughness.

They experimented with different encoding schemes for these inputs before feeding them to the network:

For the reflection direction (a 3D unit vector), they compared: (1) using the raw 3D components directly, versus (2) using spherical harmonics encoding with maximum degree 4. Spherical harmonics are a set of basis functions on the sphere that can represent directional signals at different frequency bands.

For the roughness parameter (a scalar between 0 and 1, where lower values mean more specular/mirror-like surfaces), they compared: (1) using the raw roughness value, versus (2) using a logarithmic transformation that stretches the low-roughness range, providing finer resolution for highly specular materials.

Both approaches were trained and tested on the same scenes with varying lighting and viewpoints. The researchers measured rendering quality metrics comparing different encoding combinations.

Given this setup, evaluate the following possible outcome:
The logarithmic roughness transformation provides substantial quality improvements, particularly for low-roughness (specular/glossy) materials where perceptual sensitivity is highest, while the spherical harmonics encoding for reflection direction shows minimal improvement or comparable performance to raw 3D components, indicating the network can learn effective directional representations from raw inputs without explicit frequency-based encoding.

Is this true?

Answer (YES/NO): NO